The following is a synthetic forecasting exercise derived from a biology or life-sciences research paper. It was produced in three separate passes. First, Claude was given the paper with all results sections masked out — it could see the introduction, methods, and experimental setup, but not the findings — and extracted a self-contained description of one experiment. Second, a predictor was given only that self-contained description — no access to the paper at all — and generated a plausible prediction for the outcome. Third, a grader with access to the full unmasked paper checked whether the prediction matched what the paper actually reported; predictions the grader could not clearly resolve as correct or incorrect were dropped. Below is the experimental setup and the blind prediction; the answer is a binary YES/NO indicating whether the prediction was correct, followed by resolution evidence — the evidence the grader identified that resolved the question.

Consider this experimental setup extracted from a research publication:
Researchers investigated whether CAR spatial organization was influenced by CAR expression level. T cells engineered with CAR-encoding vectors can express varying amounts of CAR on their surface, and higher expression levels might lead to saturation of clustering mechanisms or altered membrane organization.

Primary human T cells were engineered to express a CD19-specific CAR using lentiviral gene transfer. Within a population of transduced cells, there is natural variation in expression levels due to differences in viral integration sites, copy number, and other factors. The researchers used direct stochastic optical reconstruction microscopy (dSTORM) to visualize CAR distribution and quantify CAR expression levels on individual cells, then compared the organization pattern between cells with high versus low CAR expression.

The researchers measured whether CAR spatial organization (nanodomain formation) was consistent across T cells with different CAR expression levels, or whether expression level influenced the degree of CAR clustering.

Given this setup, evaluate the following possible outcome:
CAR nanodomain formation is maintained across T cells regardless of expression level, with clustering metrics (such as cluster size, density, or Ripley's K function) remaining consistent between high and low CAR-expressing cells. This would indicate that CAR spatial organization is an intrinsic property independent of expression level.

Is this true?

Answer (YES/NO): YES